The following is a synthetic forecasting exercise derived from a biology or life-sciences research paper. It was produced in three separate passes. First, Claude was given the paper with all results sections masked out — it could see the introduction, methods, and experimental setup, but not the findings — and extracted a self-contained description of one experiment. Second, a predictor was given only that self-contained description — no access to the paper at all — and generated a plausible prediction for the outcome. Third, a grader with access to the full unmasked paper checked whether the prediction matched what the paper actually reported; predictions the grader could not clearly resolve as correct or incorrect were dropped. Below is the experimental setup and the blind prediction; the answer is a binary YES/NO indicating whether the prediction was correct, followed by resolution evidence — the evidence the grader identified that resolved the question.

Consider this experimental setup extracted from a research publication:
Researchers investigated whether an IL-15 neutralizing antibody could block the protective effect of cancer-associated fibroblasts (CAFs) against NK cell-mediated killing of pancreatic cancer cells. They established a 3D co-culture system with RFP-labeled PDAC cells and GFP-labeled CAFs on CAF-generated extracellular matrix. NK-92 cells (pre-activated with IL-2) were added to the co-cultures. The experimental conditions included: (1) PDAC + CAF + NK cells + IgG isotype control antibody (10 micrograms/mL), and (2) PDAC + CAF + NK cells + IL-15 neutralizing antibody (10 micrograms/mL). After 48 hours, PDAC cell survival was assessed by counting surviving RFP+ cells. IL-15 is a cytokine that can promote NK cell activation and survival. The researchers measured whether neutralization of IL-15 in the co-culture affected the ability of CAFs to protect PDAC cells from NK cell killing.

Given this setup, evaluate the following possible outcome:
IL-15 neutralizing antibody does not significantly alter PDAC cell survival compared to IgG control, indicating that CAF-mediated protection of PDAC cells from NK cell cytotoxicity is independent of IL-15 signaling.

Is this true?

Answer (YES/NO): NO